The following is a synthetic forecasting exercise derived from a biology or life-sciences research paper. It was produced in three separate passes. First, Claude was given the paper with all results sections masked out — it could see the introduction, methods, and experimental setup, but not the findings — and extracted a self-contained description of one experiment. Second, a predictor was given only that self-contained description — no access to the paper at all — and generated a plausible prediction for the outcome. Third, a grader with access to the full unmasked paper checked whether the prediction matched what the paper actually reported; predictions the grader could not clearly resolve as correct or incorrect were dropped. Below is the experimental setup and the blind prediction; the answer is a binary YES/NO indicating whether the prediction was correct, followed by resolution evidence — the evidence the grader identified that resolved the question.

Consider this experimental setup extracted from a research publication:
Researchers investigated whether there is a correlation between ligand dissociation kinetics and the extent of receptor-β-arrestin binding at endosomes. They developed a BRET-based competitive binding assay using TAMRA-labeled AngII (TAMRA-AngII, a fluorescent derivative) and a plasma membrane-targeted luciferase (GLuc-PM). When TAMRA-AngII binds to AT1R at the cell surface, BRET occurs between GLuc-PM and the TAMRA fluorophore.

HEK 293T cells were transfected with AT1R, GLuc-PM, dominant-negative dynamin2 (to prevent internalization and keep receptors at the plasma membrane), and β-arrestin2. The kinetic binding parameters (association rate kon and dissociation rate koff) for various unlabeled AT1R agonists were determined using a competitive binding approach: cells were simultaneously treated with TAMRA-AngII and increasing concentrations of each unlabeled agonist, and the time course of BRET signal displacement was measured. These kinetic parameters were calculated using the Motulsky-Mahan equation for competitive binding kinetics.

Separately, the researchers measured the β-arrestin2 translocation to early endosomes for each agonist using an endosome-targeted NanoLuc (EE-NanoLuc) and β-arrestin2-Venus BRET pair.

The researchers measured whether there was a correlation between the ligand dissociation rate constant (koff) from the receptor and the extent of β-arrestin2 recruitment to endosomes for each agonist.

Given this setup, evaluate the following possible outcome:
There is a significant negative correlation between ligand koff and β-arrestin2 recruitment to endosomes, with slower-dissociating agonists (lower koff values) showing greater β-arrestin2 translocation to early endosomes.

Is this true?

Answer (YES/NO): YES